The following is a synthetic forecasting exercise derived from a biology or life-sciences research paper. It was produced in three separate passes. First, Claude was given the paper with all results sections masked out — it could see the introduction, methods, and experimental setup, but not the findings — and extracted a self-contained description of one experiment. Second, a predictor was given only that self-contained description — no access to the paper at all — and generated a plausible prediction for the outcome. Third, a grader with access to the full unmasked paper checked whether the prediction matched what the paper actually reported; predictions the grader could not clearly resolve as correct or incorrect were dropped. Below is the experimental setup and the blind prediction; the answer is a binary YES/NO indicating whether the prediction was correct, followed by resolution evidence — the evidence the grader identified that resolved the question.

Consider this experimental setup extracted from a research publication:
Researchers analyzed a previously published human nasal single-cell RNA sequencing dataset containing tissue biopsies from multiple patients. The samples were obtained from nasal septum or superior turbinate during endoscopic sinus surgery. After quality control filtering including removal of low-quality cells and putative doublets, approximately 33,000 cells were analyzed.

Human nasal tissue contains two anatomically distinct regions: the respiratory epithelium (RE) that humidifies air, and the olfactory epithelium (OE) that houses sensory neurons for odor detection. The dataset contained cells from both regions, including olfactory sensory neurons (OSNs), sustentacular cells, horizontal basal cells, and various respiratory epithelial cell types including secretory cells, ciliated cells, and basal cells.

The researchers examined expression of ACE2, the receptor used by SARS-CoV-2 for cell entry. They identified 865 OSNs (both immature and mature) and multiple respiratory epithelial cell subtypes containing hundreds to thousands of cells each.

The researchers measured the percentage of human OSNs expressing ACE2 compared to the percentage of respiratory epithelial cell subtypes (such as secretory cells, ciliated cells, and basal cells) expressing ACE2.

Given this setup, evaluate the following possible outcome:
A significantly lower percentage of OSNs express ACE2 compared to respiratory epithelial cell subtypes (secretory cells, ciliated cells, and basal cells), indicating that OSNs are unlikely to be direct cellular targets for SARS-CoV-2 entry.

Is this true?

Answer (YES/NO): YES